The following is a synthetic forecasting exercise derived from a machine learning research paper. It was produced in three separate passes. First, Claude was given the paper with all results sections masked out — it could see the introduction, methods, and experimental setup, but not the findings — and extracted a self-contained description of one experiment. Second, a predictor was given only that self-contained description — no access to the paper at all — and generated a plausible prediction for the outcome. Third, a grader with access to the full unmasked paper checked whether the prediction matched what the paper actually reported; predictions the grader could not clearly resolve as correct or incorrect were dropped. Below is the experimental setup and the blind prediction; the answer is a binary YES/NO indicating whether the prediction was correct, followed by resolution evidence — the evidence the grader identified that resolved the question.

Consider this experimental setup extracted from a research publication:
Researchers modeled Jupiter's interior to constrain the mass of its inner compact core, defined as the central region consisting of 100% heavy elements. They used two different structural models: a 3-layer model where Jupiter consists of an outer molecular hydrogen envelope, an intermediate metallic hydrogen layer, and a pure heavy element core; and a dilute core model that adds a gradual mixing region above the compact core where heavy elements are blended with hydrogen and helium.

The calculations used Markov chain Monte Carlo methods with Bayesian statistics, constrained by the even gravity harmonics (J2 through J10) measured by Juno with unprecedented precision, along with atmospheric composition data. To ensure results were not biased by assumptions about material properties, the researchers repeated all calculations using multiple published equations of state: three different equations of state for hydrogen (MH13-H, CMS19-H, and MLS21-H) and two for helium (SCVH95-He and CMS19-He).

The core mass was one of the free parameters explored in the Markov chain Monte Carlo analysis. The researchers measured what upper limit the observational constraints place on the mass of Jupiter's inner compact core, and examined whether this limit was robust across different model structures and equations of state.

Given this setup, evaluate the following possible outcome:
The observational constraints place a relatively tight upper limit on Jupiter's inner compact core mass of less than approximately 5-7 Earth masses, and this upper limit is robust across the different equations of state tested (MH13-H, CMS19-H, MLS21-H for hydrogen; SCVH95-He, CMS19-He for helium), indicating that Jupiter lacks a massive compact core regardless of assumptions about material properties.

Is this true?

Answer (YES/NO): YES